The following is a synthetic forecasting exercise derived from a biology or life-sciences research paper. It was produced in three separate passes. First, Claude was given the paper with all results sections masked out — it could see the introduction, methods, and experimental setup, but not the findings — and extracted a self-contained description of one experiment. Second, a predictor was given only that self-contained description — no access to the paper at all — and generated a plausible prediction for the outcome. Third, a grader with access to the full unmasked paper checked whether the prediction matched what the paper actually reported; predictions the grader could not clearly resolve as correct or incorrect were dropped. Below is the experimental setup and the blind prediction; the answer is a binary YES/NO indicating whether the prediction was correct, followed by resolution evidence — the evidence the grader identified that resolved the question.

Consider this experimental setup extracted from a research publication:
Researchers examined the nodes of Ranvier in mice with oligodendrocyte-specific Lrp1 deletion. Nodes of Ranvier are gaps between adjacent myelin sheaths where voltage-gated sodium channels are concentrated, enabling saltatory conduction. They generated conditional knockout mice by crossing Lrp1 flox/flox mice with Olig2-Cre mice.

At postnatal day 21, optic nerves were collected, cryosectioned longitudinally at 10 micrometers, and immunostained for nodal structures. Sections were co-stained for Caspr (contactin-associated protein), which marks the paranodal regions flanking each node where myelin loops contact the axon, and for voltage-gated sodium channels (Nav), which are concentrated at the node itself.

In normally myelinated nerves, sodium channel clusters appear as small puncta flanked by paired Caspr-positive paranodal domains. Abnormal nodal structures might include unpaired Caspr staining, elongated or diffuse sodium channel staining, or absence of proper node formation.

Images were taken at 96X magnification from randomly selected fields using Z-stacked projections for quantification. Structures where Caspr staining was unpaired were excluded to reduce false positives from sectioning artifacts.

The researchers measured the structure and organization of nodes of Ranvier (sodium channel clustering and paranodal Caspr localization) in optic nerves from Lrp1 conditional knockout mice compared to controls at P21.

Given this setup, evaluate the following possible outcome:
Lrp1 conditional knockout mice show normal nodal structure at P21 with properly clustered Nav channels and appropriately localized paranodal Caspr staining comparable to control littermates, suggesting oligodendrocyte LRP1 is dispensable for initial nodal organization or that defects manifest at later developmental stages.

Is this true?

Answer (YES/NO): NO